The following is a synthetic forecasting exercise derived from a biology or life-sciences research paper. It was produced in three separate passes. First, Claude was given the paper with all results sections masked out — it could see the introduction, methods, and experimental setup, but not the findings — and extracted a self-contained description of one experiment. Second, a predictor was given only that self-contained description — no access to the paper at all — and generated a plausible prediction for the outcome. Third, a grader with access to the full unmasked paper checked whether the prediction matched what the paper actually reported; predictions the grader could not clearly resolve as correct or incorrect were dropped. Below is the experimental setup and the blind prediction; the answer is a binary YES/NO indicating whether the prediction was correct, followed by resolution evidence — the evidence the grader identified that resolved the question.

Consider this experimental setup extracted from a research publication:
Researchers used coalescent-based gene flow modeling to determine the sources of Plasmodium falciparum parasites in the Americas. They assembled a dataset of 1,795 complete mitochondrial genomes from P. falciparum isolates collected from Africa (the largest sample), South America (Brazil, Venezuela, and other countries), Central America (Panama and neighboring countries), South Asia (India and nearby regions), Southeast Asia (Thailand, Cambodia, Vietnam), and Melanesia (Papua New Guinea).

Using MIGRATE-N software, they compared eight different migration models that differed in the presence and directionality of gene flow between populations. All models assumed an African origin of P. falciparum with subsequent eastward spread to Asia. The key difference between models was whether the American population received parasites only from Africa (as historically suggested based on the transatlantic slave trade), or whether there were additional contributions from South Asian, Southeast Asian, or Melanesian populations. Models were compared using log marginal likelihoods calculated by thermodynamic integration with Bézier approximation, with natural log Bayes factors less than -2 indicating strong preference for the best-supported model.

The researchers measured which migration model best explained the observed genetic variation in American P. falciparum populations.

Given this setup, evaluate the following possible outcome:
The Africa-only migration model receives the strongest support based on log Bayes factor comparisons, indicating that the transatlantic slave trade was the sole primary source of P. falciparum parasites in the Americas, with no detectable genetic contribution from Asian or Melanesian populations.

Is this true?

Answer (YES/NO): NO